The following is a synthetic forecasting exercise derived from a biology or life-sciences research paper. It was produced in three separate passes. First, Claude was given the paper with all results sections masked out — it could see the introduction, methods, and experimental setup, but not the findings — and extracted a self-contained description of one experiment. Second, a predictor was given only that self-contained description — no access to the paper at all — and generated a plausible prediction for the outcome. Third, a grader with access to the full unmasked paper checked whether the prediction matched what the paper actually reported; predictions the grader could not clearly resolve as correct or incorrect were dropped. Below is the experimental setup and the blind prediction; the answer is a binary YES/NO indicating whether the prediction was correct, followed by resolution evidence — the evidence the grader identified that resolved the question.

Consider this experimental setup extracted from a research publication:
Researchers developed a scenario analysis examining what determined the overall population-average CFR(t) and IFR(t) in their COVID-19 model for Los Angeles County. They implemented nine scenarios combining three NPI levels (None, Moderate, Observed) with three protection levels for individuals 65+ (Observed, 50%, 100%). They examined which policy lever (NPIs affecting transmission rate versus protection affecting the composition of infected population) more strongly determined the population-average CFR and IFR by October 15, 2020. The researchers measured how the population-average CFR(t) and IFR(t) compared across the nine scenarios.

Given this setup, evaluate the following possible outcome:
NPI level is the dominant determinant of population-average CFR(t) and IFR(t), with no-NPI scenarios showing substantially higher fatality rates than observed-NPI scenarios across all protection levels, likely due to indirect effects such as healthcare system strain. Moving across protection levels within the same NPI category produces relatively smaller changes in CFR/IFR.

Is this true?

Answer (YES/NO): NO